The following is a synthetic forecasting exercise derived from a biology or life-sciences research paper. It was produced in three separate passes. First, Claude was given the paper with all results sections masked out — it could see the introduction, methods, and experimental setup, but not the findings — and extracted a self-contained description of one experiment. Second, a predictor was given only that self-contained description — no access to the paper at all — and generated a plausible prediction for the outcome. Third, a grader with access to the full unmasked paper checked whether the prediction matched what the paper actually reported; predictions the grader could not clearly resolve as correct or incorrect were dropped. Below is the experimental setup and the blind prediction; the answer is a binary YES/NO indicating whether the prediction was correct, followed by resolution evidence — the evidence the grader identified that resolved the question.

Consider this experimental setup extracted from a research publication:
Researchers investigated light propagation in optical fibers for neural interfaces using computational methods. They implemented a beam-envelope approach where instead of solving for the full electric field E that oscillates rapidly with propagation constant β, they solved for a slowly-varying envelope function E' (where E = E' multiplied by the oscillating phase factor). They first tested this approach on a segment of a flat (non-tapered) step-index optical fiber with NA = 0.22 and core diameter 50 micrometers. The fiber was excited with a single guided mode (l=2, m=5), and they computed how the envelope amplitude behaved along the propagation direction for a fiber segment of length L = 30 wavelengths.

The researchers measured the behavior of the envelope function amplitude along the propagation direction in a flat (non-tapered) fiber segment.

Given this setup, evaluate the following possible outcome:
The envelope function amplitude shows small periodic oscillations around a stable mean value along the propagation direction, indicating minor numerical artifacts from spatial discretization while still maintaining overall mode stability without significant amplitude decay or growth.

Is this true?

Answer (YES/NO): NO